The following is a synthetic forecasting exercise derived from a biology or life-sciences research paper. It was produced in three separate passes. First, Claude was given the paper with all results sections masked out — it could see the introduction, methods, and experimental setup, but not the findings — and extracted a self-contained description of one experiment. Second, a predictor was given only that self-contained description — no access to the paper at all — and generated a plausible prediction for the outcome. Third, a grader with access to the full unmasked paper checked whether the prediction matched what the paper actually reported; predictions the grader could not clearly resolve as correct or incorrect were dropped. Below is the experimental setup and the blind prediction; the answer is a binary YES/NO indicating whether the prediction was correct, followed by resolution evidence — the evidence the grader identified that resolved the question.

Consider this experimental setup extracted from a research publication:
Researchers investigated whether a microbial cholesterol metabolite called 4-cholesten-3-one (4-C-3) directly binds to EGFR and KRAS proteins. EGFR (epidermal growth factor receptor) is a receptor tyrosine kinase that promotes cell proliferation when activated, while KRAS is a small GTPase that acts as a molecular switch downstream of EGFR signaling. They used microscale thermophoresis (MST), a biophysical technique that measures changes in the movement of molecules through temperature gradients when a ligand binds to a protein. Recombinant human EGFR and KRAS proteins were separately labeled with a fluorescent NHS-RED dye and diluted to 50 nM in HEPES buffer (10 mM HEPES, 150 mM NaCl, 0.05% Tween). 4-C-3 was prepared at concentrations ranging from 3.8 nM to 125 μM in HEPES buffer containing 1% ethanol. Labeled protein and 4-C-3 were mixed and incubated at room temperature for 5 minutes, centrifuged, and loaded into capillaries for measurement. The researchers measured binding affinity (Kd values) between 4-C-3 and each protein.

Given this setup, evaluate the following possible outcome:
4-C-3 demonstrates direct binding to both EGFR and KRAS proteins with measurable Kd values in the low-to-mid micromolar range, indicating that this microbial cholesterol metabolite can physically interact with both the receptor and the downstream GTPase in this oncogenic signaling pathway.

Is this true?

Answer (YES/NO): YES